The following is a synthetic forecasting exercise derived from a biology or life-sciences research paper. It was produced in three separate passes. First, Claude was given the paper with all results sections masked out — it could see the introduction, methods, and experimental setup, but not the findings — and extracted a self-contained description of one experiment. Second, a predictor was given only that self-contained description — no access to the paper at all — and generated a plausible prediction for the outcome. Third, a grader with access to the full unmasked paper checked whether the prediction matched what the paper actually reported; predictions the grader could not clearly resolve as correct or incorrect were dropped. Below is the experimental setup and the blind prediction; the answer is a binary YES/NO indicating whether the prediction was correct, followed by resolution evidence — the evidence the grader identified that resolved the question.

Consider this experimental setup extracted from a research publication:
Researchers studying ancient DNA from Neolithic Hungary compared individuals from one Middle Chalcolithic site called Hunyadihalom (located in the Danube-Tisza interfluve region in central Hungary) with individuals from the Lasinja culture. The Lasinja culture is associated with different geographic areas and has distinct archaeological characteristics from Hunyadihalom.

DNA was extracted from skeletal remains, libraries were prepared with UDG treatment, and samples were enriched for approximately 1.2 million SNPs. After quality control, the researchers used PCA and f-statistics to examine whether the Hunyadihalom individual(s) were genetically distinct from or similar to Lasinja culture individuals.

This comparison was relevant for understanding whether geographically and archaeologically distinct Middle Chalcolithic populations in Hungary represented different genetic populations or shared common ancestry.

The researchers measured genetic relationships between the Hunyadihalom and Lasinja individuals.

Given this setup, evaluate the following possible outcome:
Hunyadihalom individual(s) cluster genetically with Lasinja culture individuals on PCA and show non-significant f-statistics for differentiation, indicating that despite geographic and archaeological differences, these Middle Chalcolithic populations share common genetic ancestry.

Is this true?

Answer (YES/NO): YES